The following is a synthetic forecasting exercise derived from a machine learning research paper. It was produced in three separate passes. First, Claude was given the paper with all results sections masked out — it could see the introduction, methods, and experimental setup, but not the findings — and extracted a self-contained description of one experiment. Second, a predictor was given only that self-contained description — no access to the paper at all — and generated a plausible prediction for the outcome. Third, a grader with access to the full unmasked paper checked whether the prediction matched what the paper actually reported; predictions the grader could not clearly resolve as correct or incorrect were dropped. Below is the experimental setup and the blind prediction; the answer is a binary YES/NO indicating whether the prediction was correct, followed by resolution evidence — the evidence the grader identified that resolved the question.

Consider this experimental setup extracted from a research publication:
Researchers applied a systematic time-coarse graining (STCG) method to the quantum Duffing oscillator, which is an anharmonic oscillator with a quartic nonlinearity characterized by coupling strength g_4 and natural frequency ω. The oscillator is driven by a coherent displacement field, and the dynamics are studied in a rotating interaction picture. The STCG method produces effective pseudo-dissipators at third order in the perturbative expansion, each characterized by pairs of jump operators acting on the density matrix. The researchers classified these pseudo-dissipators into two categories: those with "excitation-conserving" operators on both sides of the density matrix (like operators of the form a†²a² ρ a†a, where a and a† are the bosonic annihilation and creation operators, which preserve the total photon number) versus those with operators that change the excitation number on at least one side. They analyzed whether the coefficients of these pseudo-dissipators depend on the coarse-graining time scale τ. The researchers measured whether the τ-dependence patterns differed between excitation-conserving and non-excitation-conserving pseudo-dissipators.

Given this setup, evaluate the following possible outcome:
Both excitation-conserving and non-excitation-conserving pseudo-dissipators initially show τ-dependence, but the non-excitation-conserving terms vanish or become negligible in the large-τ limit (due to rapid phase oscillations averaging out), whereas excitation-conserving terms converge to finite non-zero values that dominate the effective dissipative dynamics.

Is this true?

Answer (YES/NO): NO